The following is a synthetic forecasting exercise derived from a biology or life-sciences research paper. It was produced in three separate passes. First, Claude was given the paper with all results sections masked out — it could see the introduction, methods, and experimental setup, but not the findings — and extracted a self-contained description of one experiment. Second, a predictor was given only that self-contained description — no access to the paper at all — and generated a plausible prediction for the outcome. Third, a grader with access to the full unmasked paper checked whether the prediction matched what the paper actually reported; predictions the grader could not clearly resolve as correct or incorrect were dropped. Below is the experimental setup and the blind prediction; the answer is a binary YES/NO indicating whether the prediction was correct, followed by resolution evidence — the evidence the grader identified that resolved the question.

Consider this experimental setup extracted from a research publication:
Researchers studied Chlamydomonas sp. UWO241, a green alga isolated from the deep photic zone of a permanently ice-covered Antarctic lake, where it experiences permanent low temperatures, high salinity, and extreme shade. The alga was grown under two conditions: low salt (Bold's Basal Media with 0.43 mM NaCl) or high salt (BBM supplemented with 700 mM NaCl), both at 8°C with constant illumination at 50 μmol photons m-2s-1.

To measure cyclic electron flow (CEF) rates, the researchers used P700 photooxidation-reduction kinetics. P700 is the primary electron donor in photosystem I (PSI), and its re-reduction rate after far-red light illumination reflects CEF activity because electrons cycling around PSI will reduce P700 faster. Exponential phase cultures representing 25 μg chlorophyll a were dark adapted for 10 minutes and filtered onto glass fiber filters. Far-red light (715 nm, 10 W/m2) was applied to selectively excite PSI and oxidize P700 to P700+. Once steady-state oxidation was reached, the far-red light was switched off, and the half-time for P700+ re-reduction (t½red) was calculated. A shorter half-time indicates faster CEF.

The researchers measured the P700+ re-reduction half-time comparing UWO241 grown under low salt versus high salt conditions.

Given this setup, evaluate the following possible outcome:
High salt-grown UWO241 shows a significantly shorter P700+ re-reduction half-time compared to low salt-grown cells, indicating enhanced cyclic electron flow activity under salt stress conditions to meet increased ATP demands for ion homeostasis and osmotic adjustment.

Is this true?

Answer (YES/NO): YES